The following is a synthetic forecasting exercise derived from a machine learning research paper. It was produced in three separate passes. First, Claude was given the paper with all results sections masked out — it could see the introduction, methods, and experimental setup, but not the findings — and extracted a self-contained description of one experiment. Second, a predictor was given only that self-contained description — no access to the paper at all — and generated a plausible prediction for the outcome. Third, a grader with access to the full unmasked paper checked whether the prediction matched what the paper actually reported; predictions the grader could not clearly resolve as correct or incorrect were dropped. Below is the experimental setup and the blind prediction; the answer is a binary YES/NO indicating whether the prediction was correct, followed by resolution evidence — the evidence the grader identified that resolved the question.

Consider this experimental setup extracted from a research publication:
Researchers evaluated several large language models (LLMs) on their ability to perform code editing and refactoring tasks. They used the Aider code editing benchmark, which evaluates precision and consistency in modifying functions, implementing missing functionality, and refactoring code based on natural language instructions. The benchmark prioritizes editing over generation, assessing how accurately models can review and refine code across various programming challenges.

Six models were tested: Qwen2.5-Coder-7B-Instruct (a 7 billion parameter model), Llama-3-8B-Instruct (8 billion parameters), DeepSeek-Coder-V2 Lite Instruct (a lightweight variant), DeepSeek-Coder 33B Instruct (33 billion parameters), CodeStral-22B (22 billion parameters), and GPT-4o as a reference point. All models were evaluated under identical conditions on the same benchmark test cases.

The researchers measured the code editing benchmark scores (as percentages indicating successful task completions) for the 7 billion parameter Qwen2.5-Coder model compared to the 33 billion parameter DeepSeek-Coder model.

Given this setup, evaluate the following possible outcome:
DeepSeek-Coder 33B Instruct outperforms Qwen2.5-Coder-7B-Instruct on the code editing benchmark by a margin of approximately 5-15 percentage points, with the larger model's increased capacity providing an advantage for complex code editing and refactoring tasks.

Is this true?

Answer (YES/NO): NO